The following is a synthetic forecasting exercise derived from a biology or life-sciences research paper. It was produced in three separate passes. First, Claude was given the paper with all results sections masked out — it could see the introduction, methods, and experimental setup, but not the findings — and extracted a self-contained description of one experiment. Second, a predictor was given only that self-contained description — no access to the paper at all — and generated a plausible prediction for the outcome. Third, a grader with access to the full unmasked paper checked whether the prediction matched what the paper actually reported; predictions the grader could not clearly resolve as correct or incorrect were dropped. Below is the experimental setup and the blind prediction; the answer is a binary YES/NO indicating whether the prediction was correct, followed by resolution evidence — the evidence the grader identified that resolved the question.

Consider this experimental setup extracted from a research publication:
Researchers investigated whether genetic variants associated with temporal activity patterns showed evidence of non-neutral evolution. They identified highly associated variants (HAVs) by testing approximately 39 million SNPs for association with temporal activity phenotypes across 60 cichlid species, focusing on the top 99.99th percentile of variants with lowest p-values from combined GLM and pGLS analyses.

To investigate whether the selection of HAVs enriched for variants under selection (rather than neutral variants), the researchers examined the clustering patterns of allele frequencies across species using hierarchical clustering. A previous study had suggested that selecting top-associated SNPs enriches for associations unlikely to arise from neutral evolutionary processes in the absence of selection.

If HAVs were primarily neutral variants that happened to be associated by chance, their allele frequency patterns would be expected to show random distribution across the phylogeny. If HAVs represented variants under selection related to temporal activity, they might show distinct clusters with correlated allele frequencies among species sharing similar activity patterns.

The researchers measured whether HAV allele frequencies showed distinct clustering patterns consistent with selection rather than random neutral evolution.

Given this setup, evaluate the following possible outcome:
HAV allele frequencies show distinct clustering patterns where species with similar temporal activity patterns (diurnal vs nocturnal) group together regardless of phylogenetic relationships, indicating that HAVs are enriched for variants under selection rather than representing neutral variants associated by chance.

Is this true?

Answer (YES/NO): NO